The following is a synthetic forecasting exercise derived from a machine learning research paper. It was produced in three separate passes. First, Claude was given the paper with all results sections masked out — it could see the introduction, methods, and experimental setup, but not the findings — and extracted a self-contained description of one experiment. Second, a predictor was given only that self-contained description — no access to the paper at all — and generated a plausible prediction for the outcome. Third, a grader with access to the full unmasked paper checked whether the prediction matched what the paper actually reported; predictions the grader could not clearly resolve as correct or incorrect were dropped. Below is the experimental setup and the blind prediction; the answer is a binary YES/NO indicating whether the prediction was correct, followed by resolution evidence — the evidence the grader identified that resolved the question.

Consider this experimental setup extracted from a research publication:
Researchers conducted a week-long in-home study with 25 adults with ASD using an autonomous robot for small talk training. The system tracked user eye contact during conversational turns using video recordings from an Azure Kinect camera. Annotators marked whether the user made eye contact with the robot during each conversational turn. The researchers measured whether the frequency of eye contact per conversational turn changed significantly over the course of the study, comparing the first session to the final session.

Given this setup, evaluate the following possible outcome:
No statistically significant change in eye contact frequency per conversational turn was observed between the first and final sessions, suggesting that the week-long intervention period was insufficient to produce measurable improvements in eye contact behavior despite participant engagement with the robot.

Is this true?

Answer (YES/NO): NO